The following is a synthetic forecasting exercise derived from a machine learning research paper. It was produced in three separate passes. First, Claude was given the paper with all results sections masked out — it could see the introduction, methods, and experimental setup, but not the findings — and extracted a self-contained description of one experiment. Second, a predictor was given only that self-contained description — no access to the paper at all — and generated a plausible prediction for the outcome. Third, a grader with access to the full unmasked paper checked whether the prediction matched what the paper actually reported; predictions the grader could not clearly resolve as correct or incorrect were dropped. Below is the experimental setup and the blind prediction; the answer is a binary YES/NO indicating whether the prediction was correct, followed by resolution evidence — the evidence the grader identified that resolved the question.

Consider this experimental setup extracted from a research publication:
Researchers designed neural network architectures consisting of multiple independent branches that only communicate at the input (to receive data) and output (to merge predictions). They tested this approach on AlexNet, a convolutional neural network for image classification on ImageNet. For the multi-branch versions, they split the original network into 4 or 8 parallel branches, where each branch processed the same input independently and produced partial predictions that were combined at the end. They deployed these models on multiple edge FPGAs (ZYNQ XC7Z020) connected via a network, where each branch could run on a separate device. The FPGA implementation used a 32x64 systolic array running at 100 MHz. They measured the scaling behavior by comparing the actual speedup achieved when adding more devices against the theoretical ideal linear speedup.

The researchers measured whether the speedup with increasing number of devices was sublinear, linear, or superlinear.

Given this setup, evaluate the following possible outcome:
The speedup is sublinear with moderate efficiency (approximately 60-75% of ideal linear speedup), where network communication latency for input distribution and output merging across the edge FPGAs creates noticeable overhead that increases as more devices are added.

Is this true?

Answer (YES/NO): NO